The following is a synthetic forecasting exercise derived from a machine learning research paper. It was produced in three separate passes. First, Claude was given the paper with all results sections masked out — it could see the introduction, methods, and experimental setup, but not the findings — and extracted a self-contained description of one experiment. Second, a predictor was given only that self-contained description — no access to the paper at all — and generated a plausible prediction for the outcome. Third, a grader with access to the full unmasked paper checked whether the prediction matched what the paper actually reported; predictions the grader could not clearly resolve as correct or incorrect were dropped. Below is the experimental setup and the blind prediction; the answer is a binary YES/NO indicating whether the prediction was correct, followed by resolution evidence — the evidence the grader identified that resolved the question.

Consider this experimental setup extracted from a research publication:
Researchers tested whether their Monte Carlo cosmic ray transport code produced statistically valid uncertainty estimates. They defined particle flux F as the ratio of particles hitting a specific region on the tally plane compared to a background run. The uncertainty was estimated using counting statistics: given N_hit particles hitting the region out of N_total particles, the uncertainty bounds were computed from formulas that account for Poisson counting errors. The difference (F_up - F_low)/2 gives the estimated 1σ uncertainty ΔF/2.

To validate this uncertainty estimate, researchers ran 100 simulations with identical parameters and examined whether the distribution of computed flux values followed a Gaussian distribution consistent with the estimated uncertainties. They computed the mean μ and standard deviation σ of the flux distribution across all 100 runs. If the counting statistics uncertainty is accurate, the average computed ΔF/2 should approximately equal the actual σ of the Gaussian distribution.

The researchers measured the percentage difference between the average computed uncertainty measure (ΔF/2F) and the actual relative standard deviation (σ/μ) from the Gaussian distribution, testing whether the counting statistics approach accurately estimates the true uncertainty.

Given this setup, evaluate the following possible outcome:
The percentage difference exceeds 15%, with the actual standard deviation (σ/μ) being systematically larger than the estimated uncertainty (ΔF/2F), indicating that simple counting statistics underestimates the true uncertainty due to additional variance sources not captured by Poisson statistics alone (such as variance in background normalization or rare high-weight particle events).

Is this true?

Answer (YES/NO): NO